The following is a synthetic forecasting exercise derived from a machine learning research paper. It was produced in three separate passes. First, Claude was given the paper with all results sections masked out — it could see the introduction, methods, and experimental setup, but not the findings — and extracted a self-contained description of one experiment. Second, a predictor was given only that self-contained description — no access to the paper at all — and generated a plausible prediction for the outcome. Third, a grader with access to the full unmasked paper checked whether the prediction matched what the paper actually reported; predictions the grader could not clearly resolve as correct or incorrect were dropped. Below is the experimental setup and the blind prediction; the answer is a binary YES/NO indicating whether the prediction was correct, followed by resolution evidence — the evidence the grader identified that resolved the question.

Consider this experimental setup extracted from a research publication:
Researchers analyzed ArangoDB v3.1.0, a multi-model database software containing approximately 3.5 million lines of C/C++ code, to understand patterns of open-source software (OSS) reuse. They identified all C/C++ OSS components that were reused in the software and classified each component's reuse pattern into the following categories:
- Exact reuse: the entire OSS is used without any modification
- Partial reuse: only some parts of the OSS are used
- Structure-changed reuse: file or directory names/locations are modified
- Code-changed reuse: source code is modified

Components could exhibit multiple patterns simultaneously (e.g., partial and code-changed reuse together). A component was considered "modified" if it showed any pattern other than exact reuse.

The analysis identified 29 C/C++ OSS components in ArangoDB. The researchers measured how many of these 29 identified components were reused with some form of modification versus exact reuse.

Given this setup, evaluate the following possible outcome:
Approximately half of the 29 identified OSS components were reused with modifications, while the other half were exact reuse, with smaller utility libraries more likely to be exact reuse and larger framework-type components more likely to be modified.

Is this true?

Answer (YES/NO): NO